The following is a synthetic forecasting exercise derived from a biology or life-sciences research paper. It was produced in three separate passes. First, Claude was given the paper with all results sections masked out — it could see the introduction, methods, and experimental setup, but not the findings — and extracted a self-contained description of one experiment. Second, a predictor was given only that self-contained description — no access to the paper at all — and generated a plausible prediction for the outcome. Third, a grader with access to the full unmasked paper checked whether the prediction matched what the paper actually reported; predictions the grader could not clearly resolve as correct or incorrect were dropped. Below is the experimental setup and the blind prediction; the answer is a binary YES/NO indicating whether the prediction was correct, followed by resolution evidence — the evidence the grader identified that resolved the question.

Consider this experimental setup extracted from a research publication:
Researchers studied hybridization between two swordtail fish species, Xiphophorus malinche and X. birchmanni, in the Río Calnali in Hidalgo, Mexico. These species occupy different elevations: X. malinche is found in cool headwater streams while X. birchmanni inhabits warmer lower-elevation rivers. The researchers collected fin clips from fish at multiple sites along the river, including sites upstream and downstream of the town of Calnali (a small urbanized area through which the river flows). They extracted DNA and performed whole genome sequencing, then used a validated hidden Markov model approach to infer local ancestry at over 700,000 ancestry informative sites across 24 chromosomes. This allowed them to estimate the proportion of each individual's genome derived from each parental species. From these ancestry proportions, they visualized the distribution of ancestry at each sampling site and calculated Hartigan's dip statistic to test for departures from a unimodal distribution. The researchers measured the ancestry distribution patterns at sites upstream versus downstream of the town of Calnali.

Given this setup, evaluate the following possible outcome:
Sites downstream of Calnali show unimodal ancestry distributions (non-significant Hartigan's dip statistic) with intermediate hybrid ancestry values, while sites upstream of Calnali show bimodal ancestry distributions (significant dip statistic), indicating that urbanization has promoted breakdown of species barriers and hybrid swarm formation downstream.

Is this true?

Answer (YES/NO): YES